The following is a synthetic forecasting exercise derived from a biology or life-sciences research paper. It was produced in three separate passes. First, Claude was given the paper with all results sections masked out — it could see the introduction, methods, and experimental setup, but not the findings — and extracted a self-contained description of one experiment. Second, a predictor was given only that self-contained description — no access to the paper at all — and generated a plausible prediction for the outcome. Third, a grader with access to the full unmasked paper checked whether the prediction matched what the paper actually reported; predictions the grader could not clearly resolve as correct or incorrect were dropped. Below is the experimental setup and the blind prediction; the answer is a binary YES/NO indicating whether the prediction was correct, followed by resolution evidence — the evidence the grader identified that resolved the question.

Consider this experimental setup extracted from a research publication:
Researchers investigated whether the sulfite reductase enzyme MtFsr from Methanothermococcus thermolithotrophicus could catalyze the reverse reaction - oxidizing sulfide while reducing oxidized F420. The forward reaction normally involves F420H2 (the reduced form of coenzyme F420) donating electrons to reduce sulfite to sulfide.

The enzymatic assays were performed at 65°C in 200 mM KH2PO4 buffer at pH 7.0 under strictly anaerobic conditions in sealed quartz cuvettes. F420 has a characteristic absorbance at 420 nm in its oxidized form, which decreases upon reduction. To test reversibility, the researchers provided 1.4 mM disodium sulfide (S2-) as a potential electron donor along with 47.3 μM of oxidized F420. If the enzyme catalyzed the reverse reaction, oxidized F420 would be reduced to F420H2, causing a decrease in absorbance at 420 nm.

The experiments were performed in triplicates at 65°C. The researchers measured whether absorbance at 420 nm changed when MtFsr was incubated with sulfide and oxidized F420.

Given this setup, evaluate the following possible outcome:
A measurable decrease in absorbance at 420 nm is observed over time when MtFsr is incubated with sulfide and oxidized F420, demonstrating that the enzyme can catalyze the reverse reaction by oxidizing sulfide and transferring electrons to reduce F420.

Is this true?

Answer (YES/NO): NO